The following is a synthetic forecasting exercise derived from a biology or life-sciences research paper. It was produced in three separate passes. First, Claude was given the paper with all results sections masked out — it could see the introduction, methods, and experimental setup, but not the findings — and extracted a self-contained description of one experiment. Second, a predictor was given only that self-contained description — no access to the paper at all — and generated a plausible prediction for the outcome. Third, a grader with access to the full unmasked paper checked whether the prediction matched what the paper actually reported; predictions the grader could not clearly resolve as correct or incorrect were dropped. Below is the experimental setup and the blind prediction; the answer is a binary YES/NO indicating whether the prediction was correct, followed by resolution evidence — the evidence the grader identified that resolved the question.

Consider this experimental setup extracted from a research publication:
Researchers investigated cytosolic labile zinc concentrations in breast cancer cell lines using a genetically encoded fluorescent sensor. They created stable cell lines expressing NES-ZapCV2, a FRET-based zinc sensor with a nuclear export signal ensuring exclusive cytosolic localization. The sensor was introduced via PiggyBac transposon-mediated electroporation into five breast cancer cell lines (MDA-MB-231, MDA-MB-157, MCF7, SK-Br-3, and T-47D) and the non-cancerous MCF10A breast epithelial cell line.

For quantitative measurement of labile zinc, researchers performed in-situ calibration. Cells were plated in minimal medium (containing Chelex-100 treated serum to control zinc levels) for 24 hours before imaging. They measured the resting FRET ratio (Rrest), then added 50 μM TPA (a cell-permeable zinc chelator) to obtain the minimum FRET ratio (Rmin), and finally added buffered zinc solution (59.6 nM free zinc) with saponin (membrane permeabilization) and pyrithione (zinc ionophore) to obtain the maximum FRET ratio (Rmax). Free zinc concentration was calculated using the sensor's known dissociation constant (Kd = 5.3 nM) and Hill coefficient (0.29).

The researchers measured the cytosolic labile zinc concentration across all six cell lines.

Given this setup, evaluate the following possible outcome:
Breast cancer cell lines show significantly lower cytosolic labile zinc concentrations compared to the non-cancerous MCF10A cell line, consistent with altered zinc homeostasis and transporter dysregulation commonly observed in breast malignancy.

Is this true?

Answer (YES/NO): NO